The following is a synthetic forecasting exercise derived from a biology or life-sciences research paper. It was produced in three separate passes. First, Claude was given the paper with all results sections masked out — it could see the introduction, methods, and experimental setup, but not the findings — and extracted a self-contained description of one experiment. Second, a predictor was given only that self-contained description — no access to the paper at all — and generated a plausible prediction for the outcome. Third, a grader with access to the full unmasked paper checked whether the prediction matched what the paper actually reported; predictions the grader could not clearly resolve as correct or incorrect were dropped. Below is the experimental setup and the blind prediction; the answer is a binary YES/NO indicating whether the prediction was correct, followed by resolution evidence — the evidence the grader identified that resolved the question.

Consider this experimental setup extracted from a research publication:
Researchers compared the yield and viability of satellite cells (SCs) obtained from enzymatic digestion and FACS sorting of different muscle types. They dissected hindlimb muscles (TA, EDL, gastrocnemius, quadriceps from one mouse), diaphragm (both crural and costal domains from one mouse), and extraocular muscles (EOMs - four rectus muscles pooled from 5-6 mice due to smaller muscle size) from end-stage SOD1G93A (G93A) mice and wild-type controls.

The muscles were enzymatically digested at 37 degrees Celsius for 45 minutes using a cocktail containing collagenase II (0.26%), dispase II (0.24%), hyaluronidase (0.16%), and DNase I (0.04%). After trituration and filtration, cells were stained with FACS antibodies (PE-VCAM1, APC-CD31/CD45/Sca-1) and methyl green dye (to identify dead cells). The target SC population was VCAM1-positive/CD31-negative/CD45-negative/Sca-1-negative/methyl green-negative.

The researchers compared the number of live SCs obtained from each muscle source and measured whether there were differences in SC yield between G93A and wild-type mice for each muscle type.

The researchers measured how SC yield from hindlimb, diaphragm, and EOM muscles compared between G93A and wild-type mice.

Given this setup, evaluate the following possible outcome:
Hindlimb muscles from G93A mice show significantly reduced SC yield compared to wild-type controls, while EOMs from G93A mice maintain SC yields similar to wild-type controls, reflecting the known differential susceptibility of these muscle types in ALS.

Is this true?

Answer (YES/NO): YES